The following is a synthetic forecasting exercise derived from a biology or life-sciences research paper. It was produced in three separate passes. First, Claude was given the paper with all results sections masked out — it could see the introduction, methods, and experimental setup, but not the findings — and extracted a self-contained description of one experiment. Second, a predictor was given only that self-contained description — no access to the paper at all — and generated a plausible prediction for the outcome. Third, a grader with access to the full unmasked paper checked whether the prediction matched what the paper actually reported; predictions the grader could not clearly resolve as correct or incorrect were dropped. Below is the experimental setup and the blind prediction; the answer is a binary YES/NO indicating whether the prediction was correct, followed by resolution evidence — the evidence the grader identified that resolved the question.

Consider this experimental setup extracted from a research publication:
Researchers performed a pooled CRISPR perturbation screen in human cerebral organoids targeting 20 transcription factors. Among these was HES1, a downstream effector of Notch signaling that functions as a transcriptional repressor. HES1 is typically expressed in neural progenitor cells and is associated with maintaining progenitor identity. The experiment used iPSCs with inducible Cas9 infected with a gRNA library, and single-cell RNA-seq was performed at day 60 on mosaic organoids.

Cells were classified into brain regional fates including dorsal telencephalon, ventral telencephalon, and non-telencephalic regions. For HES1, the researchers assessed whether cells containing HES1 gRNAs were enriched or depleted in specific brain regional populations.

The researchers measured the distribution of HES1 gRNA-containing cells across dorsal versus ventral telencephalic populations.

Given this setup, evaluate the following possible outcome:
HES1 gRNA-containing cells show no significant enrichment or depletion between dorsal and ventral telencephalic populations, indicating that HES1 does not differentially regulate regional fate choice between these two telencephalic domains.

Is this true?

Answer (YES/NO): NO